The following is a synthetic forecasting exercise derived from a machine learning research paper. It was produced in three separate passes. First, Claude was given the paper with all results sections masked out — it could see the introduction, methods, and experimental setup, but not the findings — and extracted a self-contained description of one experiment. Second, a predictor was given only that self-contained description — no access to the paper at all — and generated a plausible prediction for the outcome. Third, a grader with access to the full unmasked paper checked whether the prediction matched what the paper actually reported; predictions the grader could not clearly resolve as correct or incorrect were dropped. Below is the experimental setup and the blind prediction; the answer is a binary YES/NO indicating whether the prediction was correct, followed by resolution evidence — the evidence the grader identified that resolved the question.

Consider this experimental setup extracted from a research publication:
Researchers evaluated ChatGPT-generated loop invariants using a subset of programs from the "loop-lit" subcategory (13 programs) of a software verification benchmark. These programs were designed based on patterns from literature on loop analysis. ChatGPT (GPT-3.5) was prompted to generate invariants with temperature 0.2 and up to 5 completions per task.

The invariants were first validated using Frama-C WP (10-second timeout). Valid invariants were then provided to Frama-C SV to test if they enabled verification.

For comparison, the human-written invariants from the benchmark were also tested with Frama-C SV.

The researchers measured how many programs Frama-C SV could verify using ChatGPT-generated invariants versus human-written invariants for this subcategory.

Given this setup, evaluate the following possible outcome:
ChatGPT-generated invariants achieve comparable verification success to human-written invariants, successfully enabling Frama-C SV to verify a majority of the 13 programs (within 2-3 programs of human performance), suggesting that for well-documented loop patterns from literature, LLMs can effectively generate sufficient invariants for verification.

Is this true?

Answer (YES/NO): NO